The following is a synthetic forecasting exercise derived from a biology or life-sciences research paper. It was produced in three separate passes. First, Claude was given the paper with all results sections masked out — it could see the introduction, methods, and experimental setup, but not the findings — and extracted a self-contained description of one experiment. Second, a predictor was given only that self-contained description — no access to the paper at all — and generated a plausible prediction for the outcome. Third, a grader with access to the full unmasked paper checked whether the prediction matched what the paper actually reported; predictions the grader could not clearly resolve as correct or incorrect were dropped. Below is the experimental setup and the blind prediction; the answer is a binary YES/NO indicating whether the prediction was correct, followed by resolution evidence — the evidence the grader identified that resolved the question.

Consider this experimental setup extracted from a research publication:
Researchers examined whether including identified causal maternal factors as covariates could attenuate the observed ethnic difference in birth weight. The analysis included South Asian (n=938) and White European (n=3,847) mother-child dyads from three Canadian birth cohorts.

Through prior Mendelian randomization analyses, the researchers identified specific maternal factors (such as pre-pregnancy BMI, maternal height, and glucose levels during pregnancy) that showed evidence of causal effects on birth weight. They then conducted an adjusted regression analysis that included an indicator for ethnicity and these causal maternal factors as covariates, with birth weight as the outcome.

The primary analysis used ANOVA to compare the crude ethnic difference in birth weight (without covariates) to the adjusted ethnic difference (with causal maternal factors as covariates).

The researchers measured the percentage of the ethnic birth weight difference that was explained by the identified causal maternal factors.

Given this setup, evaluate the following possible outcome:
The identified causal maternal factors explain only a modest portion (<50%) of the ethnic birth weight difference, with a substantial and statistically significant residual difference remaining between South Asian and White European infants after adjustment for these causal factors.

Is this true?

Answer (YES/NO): NO